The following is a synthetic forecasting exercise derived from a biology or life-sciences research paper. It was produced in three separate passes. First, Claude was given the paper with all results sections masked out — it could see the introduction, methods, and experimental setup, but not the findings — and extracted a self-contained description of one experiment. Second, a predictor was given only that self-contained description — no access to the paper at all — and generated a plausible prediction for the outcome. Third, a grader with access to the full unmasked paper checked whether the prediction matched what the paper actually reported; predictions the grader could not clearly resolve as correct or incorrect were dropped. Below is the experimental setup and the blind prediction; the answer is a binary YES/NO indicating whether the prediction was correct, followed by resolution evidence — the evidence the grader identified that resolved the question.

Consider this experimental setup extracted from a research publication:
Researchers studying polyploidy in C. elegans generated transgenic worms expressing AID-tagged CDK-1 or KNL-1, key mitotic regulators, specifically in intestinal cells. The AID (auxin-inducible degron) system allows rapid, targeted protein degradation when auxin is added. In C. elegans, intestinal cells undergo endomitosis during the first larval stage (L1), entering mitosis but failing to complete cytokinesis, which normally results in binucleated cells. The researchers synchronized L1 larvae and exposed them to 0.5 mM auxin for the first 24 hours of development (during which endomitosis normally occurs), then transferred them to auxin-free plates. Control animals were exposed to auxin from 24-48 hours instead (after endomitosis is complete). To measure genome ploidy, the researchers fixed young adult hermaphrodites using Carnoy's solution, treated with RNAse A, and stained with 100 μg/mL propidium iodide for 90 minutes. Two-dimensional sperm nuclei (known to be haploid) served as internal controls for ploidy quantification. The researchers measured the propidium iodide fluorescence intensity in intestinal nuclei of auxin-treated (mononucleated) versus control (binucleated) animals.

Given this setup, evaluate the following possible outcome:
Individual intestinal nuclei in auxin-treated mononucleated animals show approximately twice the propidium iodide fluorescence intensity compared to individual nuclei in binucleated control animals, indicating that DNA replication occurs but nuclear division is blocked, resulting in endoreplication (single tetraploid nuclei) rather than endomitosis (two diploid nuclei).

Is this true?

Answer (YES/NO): YES